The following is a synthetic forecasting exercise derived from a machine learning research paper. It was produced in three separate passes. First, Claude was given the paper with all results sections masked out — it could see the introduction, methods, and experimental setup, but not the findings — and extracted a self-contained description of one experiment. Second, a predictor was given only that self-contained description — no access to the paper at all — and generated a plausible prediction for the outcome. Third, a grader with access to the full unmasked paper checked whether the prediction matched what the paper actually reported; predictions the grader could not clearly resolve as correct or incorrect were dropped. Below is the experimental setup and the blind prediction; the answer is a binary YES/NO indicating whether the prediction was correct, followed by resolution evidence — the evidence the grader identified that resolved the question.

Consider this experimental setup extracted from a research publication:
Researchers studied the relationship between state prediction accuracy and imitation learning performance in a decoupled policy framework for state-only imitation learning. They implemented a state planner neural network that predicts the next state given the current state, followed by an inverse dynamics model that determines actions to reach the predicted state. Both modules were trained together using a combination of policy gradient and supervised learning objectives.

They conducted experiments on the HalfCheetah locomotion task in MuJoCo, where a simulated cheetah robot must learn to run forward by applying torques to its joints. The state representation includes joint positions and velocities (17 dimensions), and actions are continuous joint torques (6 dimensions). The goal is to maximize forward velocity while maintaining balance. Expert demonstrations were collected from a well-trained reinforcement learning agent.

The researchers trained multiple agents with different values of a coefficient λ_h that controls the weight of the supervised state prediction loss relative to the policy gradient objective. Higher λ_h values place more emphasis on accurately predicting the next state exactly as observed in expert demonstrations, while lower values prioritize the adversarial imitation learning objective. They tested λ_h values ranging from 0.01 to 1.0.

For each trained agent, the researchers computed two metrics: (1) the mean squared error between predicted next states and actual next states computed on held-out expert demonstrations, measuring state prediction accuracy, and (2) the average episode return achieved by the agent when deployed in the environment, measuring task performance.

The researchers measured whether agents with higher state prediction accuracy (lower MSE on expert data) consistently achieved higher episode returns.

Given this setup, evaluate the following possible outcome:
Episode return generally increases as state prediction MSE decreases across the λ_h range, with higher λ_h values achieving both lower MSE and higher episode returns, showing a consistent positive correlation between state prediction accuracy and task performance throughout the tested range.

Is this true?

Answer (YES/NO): NO